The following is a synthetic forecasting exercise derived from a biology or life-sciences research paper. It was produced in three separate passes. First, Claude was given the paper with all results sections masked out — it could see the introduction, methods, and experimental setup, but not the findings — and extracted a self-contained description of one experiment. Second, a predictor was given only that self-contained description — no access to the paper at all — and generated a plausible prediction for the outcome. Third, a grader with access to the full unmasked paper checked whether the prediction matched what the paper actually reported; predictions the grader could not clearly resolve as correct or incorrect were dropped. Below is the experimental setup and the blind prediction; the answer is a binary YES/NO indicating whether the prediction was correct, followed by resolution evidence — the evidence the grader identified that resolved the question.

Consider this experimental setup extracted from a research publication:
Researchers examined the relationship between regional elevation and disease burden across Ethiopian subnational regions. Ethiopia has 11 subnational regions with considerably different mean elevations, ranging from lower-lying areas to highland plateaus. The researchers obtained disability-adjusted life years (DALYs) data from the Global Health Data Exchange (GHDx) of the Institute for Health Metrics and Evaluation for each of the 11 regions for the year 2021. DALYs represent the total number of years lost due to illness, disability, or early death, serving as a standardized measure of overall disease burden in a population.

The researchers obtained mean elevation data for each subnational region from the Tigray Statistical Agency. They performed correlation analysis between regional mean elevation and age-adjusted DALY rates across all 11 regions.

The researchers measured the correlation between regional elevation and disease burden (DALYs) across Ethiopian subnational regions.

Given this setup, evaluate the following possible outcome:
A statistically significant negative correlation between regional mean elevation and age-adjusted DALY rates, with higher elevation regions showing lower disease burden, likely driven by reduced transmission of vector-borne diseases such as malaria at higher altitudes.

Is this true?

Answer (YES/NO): NO